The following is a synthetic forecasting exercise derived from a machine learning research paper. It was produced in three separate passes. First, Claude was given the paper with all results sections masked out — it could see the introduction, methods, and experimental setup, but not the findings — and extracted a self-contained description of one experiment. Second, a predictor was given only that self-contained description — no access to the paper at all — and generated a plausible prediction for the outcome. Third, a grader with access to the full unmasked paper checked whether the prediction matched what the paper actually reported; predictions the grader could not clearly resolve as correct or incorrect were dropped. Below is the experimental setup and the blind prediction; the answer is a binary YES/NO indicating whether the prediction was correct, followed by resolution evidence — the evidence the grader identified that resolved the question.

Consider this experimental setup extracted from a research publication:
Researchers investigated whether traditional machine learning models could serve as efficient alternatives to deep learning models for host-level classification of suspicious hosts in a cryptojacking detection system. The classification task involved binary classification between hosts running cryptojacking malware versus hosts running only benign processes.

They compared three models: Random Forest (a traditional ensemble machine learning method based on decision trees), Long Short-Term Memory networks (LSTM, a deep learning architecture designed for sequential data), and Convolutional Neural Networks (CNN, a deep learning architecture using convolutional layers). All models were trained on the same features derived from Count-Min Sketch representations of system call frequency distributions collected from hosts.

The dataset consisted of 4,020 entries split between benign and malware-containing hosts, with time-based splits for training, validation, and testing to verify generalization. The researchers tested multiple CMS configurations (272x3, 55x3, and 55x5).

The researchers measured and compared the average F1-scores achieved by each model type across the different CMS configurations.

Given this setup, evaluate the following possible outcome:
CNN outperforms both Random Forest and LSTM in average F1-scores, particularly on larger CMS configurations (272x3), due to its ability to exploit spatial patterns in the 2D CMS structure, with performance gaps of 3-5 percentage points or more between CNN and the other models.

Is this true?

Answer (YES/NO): NO